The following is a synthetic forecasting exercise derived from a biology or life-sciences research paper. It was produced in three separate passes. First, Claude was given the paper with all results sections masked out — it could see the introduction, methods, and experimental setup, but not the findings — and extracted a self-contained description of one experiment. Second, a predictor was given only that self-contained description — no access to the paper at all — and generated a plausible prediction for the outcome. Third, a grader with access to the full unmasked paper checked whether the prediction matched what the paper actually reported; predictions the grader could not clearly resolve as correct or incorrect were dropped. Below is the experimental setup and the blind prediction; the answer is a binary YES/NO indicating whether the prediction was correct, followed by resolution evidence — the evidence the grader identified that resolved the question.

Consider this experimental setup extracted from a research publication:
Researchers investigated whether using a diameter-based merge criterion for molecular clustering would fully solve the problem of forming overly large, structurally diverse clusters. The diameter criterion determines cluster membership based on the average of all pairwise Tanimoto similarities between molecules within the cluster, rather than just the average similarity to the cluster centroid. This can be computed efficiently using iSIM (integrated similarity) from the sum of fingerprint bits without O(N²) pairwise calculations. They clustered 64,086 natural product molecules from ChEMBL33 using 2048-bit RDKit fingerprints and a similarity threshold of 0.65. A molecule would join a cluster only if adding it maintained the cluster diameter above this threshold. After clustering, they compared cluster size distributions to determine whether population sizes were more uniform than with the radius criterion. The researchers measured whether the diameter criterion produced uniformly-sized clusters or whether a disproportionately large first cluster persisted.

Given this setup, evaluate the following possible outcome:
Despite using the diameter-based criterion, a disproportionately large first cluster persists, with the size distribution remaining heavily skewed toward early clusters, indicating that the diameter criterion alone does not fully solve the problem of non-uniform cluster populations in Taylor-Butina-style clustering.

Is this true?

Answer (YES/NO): YES